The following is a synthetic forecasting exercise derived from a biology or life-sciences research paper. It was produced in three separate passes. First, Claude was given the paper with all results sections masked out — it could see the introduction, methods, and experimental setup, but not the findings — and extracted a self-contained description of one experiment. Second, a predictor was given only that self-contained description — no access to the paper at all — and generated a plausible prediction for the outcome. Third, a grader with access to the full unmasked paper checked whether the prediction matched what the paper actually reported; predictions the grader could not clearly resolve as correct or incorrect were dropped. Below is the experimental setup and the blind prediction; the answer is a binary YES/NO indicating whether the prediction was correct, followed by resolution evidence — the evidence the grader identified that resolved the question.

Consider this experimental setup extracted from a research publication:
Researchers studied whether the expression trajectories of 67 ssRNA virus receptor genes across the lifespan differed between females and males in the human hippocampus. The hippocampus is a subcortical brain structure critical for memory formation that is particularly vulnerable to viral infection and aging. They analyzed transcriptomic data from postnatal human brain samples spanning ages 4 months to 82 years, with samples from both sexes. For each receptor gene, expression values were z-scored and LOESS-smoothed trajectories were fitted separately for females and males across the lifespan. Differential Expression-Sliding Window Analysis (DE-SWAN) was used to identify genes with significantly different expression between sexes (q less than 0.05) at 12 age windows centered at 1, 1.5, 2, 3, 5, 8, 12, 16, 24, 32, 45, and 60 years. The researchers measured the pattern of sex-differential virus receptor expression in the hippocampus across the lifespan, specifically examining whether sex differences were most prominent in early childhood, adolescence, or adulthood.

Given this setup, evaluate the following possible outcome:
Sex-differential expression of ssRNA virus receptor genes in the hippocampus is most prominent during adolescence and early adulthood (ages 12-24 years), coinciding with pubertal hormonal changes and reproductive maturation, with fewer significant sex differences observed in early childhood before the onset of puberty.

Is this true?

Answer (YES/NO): NO